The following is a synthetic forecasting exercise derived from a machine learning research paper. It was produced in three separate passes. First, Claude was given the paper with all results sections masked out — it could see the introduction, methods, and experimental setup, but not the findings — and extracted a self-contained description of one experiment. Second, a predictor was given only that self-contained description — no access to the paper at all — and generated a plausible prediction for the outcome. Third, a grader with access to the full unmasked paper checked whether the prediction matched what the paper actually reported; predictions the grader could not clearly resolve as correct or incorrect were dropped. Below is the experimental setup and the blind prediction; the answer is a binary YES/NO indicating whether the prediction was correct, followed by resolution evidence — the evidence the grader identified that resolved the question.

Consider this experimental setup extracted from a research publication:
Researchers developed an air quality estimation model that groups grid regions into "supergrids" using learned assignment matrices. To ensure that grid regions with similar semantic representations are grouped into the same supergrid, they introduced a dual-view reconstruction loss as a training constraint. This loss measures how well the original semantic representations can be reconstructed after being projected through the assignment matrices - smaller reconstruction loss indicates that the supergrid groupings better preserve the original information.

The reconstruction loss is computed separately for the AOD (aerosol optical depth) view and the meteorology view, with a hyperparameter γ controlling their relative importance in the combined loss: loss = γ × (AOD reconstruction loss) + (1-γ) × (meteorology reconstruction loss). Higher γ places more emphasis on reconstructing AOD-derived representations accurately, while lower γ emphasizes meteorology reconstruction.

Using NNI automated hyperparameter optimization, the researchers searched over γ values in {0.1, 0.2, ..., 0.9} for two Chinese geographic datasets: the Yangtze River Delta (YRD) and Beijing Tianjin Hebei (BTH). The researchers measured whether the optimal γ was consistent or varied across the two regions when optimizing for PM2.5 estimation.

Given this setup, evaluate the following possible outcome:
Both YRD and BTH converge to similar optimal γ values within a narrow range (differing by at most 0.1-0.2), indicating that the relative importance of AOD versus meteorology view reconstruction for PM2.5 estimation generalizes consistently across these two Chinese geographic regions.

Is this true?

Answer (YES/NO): NO